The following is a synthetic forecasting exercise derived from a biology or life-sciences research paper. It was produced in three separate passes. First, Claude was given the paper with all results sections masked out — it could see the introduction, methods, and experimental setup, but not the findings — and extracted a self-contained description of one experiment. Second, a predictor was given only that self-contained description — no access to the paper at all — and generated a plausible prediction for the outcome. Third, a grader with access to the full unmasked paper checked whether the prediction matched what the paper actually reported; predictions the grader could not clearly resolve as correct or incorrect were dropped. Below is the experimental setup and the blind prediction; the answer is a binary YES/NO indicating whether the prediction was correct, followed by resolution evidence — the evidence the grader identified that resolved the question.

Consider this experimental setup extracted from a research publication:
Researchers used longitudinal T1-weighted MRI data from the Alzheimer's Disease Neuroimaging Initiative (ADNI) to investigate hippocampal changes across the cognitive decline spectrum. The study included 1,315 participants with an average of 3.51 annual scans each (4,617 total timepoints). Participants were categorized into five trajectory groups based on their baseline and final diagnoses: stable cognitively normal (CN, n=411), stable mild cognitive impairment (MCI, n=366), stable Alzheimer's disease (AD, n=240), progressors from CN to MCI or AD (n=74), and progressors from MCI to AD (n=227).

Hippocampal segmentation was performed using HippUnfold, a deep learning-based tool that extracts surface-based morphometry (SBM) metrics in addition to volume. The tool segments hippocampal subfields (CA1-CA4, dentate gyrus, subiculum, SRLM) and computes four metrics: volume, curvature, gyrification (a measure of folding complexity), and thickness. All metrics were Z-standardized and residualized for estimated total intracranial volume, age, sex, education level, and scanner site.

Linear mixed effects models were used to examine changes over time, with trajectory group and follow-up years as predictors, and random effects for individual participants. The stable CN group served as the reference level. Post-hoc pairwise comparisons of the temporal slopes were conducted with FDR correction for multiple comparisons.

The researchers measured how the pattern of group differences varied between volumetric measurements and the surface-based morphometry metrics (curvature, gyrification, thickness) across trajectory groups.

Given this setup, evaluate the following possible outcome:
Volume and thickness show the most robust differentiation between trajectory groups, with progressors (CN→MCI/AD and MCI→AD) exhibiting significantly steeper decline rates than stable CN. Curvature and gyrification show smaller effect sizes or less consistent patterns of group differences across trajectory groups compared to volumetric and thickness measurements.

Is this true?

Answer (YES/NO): NO